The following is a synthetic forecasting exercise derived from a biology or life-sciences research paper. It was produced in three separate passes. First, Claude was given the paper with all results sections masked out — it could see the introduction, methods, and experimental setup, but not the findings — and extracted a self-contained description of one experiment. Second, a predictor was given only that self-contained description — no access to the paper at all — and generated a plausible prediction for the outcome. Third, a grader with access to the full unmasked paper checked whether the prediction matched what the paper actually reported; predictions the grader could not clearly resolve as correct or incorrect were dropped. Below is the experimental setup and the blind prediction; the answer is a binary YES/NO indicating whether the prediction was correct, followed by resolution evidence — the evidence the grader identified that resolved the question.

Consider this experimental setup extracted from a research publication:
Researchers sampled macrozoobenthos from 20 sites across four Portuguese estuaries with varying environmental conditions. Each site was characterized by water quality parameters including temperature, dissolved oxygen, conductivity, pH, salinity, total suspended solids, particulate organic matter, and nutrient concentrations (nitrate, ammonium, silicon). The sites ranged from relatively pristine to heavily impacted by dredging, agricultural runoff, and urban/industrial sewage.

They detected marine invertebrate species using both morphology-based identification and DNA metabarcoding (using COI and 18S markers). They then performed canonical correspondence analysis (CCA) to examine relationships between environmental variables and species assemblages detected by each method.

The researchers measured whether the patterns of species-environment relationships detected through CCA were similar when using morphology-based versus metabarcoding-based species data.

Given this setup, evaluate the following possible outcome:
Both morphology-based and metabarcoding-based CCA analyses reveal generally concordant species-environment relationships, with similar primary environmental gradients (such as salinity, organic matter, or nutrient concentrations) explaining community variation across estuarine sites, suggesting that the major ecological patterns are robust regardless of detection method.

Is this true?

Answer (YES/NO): YES